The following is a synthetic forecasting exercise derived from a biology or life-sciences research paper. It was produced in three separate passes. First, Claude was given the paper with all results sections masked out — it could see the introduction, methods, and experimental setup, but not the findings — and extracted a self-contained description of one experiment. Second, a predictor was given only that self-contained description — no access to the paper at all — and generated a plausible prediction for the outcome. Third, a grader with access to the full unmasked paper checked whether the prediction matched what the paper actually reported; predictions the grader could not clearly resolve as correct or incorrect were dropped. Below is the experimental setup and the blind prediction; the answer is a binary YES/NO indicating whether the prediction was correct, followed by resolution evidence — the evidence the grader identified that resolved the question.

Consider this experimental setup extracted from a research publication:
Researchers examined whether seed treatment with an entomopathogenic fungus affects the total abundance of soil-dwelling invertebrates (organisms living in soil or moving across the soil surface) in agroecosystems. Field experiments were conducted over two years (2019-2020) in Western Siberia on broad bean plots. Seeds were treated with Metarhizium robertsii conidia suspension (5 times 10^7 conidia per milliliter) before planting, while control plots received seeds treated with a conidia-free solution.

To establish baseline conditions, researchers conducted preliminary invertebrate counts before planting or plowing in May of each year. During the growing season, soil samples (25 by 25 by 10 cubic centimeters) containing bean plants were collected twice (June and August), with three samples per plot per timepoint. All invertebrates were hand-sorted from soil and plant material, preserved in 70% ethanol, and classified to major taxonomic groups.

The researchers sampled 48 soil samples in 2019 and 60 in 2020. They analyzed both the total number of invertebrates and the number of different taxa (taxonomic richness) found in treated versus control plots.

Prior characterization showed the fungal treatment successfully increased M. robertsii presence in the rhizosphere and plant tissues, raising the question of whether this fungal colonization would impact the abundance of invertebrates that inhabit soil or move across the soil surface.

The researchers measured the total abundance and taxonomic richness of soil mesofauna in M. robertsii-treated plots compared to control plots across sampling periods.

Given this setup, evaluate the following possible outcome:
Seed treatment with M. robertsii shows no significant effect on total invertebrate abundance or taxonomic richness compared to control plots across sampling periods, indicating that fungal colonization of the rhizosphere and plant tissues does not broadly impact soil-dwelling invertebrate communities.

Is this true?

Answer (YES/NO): YES